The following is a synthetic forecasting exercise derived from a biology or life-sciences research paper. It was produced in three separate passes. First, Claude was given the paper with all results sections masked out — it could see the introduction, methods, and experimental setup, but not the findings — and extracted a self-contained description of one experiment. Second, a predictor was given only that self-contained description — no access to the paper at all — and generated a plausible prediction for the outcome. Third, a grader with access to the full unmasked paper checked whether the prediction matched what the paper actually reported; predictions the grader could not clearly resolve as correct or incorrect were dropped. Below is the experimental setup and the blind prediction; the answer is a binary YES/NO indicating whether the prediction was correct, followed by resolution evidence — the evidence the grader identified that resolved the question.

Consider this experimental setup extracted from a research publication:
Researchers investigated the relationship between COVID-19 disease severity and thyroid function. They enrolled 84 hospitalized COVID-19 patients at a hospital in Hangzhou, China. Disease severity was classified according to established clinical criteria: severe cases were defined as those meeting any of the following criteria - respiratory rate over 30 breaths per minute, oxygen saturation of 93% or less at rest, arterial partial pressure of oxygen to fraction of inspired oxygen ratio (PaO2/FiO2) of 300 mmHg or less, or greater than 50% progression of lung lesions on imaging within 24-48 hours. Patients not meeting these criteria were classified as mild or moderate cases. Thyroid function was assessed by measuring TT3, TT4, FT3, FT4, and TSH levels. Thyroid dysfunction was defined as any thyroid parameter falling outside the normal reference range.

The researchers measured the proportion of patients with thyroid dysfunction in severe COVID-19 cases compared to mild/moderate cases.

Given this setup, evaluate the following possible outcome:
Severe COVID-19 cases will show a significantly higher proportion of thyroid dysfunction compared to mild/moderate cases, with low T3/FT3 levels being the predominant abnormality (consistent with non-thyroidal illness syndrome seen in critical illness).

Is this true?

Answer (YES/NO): NO